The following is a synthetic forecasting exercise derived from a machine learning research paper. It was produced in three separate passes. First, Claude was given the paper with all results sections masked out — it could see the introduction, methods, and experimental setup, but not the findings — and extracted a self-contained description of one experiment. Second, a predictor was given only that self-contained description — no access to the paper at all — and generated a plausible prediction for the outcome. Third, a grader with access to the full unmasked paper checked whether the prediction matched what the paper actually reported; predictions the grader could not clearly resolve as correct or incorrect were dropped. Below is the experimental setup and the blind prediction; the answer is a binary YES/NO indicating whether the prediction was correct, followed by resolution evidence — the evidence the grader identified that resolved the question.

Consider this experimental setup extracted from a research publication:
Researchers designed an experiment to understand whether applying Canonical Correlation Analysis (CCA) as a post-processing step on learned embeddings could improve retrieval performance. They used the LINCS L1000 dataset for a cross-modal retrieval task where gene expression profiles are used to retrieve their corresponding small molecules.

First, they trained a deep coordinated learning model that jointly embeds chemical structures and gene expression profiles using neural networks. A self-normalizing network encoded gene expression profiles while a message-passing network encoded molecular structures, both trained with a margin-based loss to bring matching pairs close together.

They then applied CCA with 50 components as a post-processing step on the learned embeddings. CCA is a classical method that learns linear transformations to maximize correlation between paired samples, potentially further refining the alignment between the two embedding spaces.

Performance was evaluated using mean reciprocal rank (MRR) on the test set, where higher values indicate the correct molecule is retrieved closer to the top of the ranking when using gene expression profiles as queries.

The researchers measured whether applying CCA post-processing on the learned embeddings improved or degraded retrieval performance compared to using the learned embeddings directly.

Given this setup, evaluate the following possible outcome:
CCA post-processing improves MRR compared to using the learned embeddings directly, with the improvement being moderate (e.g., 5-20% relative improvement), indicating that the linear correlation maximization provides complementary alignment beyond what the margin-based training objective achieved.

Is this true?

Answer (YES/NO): YES